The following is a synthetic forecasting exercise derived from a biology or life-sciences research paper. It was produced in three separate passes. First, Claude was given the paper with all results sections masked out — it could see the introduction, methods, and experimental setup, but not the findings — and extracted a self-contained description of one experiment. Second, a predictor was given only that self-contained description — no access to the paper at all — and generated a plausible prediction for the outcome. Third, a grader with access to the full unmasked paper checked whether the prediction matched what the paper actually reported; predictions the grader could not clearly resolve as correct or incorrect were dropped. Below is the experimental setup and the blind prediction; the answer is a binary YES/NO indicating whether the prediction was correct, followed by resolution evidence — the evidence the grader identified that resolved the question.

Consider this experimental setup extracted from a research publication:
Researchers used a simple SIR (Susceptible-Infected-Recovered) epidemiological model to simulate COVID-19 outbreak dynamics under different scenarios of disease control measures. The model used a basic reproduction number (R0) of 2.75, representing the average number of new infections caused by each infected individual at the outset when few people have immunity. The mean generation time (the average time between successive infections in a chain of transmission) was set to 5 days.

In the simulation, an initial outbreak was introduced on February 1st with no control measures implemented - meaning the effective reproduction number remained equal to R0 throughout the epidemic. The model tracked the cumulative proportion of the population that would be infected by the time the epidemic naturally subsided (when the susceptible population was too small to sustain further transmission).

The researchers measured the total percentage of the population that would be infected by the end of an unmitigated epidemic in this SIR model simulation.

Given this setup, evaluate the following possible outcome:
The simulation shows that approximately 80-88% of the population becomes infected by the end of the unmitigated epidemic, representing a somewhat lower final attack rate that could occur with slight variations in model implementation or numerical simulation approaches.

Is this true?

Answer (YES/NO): NO